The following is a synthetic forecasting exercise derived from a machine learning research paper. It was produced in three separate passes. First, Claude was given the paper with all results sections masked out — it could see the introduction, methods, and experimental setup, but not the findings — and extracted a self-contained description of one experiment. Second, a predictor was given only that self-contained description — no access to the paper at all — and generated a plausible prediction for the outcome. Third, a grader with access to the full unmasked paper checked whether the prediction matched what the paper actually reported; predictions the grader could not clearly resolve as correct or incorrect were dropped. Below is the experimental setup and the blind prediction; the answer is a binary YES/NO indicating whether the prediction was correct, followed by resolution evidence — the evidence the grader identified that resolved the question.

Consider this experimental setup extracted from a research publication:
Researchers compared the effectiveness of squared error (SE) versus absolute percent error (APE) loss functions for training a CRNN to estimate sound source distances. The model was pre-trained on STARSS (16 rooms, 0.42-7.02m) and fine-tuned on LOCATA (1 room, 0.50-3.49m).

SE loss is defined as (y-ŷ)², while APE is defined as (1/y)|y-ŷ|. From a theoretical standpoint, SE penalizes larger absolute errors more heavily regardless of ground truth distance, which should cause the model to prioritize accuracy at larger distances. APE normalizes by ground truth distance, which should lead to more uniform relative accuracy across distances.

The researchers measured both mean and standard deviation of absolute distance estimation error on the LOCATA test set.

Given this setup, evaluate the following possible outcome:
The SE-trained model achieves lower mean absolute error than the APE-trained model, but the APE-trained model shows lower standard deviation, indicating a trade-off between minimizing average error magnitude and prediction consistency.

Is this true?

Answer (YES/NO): NO